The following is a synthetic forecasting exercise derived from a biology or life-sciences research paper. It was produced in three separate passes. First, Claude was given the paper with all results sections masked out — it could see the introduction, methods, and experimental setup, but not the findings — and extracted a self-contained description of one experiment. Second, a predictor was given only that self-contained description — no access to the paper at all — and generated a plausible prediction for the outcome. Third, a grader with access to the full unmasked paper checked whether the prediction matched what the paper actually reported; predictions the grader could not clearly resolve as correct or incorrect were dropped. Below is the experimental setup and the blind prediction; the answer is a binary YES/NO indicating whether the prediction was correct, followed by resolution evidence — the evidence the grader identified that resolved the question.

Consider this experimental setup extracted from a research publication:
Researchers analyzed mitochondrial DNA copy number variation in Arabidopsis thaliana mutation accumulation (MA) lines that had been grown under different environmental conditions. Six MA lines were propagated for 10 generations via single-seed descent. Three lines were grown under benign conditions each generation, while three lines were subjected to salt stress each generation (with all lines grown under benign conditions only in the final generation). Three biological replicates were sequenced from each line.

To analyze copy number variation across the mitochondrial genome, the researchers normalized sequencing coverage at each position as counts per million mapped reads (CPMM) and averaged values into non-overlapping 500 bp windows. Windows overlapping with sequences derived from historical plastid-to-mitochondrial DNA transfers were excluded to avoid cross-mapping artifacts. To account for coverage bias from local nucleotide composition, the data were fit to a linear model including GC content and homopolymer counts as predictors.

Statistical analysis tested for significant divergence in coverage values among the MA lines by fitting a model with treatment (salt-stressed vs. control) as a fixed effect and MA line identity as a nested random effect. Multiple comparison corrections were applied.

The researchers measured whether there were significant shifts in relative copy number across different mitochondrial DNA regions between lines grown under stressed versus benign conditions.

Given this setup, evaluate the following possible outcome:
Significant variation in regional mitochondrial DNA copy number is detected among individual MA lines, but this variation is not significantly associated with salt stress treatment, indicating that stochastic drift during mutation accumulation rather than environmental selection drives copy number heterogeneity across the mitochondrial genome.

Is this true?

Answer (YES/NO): NO